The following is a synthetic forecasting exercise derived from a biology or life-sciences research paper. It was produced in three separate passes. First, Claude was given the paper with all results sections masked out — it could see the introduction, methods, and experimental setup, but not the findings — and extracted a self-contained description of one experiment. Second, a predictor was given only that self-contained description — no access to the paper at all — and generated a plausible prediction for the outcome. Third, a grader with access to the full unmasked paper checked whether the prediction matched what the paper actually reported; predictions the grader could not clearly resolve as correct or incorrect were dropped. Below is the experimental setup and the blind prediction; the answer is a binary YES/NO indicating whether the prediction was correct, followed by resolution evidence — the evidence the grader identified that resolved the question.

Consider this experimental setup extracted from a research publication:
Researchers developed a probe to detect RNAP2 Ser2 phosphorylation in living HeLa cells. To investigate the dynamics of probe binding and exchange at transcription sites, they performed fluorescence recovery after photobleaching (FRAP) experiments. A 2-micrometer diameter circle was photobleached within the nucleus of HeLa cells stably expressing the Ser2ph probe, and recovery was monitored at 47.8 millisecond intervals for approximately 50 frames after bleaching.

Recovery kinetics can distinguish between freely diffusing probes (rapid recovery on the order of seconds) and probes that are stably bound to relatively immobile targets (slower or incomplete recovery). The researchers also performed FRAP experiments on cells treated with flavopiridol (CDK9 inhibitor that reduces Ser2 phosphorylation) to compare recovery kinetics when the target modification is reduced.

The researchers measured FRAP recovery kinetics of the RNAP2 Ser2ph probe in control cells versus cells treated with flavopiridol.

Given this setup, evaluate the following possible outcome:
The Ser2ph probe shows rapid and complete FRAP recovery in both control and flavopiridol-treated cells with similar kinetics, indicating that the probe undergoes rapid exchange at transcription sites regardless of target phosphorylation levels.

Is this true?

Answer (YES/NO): NO